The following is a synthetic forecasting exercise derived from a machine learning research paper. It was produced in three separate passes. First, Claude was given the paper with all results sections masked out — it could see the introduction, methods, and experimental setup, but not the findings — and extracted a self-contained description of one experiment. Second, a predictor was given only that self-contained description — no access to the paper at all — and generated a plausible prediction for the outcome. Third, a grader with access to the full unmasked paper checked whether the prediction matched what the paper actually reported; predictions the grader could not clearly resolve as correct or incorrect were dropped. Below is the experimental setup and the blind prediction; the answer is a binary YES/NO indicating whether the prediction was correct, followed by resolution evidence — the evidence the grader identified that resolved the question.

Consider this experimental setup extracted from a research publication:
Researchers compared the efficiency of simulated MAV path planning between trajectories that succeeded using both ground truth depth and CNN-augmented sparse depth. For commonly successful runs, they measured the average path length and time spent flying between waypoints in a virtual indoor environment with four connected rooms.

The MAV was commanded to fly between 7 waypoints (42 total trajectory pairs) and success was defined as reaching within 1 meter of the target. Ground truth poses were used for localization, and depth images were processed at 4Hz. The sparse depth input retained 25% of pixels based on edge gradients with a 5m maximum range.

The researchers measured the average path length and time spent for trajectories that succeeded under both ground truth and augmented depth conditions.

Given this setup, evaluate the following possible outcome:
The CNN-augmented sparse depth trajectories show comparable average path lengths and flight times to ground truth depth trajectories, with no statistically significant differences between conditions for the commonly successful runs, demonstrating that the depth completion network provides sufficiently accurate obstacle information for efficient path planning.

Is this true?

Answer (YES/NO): YES